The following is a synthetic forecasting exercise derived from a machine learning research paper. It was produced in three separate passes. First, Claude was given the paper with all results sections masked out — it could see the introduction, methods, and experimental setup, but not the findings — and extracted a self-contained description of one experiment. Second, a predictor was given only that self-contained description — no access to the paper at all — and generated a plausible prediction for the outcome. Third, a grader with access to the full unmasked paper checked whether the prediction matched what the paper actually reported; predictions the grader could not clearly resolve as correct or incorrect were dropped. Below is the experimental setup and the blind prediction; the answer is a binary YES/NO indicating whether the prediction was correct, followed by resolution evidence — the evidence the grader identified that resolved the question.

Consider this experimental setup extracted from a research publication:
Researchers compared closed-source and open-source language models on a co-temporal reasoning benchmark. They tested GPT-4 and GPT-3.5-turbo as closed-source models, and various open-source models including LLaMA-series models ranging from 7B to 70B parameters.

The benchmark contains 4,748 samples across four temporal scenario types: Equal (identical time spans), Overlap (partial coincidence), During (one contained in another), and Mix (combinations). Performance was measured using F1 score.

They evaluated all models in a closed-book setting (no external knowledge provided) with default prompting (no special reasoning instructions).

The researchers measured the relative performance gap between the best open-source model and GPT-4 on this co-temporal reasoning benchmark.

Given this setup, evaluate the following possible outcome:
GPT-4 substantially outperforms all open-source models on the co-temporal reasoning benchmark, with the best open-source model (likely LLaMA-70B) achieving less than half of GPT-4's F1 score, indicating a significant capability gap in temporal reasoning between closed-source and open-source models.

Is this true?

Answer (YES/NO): NO